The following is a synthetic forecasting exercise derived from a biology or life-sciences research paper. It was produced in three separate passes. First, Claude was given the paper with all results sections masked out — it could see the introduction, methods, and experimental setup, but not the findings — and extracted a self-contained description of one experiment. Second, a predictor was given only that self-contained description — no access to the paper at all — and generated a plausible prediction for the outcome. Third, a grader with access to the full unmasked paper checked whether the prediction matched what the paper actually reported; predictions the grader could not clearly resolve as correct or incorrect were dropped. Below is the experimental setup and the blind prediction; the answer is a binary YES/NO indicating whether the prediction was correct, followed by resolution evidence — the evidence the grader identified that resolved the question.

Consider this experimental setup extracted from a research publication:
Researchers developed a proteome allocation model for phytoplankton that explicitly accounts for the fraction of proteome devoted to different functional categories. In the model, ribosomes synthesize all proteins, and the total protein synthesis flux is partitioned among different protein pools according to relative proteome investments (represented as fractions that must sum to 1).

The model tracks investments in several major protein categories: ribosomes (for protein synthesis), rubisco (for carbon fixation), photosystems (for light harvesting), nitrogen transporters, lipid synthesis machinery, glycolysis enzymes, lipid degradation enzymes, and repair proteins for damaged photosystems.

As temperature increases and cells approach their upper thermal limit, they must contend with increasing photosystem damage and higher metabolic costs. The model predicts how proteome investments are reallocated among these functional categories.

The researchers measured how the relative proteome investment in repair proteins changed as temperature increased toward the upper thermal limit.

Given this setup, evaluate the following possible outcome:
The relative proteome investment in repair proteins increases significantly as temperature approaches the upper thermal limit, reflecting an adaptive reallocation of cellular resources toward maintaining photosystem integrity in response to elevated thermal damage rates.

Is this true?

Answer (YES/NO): YES